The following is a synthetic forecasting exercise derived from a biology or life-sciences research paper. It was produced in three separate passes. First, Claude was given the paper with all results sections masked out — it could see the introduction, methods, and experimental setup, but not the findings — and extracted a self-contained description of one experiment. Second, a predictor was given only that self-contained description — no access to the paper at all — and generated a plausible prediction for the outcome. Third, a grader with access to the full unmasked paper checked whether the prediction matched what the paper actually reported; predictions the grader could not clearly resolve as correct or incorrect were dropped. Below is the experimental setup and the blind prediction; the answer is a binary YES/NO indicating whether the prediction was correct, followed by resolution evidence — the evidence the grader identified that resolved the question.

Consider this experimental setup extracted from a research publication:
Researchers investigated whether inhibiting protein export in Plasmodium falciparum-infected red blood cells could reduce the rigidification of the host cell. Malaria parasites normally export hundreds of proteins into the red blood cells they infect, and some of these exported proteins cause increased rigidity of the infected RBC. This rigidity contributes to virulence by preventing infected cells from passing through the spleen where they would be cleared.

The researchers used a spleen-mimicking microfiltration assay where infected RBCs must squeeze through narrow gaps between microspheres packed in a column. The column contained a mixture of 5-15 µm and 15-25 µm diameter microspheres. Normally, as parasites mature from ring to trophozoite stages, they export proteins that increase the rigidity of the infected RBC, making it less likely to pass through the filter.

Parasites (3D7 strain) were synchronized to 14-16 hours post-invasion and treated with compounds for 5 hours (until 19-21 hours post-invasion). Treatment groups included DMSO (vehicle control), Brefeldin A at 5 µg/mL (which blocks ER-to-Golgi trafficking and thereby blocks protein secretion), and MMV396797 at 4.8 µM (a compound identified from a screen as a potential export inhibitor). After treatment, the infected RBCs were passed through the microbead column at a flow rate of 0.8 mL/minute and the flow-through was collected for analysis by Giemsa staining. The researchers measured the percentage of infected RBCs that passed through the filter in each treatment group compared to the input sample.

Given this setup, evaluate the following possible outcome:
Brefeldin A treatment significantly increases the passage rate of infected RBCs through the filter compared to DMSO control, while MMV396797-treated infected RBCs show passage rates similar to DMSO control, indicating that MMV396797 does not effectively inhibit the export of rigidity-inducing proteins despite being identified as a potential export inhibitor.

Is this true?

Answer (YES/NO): NO